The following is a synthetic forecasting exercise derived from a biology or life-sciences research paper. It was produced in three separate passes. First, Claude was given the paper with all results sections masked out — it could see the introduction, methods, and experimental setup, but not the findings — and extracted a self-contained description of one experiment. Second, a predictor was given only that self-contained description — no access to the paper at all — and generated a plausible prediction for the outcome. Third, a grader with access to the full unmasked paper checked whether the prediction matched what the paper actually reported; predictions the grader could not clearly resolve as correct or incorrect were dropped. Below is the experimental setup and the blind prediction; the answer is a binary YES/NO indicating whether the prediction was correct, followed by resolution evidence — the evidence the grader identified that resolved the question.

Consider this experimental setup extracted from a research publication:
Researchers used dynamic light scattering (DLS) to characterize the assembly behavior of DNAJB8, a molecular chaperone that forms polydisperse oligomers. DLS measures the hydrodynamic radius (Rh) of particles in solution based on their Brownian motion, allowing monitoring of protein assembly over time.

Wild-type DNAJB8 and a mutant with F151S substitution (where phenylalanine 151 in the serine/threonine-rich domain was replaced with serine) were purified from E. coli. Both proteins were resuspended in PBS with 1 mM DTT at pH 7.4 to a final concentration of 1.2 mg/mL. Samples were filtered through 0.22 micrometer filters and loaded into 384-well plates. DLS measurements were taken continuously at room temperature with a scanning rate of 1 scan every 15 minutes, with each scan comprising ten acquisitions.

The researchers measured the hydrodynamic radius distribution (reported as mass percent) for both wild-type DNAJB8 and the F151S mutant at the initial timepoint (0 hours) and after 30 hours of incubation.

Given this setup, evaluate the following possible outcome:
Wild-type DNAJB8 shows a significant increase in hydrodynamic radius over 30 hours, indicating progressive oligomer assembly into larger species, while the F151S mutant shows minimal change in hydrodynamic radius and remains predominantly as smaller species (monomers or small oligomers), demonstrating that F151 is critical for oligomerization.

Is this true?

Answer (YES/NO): YES